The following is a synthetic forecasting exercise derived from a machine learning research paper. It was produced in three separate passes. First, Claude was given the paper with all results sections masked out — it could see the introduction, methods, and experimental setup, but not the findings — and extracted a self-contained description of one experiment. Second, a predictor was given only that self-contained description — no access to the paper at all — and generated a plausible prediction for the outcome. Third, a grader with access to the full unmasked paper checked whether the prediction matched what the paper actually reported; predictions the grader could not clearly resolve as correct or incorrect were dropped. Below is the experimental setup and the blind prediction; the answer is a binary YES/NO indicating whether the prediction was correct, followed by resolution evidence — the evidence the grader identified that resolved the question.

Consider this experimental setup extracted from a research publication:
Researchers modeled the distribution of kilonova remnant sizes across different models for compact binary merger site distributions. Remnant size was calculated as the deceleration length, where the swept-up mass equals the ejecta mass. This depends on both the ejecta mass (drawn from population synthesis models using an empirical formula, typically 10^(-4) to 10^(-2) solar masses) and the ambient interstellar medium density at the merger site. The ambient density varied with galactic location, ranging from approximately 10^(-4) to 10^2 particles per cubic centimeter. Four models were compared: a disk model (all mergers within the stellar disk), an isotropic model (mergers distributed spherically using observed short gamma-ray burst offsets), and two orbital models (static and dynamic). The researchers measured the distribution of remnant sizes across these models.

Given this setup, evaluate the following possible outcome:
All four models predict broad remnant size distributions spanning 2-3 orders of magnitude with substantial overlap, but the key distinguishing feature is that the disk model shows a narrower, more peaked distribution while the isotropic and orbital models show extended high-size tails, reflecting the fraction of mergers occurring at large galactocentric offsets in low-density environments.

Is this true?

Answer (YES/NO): NO